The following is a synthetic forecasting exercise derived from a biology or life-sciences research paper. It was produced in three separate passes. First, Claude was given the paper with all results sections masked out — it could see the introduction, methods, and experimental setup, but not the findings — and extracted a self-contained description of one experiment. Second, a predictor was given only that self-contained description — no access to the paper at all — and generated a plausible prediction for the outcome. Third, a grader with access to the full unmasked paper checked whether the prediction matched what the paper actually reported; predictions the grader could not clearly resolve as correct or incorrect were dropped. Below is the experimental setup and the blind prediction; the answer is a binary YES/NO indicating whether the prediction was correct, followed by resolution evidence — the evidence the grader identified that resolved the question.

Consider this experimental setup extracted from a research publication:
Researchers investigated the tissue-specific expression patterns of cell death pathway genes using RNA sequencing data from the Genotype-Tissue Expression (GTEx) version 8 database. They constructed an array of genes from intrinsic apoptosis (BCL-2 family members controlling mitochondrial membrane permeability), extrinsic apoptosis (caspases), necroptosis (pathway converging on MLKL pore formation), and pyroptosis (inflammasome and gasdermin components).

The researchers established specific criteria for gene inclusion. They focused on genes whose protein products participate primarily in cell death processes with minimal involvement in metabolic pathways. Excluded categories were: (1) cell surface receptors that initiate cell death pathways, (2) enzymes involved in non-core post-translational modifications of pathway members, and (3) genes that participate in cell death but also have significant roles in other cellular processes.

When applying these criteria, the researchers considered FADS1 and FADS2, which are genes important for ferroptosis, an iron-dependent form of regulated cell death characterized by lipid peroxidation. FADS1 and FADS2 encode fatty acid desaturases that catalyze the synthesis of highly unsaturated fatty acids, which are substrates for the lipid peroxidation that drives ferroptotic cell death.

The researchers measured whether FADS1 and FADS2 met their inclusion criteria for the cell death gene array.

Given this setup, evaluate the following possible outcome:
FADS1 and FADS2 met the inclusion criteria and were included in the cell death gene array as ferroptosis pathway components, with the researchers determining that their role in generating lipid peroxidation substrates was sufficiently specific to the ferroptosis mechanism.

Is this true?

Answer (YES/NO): NO